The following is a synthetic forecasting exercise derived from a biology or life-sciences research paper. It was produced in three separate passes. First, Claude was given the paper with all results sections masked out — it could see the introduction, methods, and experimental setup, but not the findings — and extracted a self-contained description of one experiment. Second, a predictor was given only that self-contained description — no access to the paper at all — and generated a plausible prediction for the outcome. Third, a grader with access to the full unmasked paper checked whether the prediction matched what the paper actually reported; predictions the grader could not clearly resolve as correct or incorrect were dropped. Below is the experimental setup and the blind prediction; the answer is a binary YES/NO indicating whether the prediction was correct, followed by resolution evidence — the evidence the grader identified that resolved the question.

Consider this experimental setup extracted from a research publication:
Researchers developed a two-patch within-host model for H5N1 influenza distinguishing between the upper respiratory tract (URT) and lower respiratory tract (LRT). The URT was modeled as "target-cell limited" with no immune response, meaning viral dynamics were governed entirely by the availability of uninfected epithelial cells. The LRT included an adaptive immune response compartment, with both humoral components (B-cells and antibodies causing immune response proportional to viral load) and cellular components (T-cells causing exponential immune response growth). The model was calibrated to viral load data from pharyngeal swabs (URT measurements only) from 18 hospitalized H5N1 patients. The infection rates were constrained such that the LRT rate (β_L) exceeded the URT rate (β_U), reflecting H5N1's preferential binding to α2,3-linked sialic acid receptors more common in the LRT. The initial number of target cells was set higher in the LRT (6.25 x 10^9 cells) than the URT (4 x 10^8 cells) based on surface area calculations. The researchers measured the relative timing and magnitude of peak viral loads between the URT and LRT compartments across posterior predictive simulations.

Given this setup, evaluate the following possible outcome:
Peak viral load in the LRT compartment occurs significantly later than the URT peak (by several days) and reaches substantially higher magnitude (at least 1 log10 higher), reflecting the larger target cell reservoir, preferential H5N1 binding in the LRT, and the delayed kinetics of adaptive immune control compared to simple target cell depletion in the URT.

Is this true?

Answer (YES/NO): NO